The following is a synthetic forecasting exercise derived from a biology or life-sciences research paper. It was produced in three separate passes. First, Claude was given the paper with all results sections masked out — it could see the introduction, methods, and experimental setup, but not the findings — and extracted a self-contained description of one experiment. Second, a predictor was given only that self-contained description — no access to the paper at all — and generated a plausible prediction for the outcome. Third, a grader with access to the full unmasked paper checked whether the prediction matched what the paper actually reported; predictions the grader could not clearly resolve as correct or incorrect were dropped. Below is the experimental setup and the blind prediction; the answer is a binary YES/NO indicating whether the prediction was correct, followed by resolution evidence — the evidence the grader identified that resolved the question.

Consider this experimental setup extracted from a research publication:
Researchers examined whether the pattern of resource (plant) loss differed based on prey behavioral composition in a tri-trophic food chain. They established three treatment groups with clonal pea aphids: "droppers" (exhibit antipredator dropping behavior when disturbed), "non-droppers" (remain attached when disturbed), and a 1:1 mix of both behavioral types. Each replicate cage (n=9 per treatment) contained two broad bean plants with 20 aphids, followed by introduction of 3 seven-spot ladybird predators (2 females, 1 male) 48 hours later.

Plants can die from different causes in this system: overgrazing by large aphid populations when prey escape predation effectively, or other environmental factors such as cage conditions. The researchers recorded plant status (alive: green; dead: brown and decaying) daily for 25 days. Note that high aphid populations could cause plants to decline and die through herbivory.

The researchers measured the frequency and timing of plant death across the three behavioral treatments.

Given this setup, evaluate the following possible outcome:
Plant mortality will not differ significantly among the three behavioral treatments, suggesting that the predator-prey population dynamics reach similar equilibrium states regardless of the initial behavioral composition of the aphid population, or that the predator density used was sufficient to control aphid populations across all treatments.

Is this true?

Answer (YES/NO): YES